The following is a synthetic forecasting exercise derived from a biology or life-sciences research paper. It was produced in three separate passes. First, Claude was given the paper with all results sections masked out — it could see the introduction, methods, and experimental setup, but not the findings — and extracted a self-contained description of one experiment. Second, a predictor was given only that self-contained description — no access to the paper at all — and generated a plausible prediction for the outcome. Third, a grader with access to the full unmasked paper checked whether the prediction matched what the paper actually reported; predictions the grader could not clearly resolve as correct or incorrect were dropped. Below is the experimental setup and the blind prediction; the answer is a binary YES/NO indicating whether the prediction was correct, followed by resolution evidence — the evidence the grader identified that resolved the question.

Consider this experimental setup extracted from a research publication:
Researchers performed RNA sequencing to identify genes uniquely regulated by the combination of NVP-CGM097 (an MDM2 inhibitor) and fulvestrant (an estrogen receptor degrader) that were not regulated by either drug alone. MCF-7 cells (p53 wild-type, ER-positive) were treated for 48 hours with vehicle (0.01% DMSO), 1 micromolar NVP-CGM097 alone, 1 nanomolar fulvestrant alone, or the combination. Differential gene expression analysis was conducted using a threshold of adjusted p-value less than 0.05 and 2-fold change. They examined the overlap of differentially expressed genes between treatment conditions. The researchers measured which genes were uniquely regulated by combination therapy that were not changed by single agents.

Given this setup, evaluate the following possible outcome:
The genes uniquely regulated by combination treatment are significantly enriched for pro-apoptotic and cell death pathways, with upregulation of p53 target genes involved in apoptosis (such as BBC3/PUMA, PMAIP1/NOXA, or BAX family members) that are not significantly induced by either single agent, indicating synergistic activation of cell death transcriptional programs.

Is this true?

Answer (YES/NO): NO